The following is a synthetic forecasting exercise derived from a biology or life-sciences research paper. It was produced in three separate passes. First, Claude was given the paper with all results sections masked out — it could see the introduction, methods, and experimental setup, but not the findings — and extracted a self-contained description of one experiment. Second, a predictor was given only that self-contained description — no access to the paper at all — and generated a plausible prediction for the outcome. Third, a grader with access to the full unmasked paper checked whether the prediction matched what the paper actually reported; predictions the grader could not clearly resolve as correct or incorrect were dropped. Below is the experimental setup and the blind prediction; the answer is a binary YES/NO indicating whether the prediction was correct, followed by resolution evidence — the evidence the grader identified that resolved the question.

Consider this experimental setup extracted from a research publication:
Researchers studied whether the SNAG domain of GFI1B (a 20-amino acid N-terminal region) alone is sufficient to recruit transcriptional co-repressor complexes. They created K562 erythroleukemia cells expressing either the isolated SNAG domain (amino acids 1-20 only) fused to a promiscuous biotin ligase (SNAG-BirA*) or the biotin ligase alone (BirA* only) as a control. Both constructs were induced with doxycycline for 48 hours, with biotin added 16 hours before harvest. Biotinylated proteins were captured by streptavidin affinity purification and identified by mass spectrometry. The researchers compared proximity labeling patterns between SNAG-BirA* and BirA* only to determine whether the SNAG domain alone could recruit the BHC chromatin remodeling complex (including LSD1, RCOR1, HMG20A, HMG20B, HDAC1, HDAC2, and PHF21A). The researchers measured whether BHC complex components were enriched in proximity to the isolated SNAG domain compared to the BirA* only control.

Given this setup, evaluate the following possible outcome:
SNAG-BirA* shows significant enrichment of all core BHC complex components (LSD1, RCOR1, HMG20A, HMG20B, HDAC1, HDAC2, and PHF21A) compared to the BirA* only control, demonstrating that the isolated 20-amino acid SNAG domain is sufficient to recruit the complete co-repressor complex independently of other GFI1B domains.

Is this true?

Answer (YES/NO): YES